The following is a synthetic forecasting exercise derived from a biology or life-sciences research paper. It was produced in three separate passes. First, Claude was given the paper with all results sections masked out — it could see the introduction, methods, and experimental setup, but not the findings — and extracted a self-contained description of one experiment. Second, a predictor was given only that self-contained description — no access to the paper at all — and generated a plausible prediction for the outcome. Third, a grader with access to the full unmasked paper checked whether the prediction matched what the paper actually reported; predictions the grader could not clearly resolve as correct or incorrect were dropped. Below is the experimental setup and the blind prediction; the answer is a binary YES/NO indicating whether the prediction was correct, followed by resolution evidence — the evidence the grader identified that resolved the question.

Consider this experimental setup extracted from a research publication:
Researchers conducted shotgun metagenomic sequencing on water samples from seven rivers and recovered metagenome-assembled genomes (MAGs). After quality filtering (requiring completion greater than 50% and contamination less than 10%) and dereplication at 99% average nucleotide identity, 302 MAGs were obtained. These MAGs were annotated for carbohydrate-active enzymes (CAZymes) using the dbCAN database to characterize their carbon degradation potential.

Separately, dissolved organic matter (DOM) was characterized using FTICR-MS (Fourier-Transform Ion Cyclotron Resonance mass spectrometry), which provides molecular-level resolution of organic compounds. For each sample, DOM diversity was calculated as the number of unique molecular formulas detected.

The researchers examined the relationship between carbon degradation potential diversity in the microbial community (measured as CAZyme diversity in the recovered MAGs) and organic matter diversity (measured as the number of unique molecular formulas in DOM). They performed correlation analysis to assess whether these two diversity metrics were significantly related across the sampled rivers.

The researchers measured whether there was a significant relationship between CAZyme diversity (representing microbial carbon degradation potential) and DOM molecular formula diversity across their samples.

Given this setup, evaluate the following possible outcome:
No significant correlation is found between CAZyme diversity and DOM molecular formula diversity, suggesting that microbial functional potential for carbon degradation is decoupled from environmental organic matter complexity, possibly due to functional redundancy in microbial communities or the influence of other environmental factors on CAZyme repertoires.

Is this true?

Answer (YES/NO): NO